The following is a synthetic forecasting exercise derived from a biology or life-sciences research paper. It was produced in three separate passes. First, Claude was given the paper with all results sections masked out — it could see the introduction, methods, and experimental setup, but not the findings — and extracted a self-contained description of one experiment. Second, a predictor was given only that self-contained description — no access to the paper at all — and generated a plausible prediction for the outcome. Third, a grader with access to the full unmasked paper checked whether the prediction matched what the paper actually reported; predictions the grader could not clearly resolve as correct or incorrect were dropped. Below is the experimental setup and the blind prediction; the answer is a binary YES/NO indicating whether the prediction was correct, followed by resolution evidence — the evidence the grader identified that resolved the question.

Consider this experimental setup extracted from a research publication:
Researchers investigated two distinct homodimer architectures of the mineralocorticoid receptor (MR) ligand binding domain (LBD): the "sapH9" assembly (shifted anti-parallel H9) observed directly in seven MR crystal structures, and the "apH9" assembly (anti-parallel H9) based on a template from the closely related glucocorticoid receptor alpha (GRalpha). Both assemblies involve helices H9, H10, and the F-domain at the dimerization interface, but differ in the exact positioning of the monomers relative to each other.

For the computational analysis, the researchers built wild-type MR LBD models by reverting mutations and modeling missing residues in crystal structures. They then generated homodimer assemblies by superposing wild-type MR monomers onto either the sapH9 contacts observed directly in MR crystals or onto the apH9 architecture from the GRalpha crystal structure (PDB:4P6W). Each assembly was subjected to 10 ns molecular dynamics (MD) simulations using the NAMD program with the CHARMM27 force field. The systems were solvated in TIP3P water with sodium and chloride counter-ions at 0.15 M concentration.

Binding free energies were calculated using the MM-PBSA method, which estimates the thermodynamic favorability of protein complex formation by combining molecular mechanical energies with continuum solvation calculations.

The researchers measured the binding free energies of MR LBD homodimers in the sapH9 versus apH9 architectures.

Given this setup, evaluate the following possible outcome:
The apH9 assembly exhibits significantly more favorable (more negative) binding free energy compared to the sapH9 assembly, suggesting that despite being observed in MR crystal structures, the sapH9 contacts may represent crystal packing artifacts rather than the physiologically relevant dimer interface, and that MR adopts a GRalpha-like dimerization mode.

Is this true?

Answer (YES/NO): YES